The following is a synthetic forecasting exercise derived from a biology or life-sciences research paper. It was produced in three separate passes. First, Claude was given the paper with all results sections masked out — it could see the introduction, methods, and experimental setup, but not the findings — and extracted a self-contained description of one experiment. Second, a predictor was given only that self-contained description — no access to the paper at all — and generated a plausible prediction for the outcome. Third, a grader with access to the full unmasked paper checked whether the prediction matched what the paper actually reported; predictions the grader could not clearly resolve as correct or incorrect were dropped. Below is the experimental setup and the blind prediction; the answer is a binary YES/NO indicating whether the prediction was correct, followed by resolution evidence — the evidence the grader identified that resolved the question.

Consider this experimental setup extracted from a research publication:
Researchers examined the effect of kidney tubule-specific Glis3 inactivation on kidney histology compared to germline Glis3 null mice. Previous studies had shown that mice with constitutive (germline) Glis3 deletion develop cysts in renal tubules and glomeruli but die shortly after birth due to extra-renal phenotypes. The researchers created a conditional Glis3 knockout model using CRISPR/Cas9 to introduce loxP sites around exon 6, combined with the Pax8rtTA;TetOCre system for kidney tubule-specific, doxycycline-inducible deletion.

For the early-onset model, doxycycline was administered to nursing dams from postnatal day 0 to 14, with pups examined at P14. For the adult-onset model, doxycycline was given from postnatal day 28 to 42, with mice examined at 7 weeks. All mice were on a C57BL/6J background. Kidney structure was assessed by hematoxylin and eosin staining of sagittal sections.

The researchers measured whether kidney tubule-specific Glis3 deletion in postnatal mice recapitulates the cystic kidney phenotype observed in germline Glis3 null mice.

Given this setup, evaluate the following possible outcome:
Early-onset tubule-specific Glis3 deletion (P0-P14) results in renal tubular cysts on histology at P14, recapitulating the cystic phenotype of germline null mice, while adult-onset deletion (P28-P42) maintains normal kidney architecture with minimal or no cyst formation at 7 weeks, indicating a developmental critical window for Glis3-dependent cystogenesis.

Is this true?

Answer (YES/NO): NO